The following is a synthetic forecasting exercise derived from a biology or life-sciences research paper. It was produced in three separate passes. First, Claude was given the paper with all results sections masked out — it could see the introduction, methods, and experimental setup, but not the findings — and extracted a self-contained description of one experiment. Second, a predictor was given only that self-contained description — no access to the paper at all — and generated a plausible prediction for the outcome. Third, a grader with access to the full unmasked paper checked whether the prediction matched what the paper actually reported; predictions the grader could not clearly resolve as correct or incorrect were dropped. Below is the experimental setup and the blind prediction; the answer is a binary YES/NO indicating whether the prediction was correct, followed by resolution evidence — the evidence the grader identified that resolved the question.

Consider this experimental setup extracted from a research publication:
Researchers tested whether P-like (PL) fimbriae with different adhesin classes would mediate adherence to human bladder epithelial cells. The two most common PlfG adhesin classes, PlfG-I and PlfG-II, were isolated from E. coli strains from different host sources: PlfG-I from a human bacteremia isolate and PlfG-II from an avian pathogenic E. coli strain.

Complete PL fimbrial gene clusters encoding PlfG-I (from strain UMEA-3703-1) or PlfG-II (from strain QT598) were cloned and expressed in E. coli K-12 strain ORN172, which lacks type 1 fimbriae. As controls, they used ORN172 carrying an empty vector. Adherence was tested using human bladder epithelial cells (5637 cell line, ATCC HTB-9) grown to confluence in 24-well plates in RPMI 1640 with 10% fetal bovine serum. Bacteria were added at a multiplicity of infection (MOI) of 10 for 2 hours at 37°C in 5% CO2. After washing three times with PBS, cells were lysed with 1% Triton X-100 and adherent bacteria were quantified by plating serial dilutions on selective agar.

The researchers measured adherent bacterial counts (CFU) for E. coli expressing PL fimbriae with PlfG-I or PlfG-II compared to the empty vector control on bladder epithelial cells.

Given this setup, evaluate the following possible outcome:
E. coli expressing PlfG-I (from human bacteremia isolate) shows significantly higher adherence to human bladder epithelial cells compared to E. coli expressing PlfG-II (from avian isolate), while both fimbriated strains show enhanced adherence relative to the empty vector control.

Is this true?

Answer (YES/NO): NO